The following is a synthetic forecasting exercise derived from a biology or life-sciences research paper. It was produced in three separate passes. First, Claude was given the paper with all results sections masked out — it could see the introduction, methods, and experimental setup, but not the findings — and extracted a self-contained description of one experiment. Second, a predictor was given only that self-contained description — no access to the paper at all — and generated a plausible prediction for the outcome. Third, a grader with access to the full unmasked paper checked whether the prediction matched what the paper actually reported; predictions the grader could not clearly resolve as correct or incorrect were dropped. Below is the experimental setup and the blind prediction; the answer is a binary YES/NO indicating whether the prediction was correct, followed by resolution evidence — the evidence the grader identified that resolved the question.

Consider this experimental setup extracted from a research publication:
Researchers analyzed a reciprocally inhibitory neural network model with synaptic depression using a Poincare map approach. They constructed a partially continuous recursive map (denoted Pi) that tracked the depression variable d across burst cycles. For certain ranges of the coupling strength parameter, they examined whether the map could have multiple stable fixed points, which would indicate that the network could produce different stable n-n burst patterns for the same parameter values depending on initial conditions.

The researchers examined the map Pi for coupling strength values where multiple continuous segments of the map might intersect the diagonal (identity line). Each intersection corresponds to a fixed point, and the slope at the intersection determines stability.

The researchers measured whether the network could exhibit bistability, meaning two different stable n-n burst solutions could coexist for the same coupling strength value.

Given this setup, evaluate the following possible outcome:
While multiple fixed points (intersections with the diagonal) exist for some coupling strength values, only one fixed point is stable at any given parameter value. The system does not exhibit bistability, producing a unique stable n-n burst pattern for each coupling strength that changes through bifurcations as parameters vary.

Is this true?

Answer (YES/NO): NO